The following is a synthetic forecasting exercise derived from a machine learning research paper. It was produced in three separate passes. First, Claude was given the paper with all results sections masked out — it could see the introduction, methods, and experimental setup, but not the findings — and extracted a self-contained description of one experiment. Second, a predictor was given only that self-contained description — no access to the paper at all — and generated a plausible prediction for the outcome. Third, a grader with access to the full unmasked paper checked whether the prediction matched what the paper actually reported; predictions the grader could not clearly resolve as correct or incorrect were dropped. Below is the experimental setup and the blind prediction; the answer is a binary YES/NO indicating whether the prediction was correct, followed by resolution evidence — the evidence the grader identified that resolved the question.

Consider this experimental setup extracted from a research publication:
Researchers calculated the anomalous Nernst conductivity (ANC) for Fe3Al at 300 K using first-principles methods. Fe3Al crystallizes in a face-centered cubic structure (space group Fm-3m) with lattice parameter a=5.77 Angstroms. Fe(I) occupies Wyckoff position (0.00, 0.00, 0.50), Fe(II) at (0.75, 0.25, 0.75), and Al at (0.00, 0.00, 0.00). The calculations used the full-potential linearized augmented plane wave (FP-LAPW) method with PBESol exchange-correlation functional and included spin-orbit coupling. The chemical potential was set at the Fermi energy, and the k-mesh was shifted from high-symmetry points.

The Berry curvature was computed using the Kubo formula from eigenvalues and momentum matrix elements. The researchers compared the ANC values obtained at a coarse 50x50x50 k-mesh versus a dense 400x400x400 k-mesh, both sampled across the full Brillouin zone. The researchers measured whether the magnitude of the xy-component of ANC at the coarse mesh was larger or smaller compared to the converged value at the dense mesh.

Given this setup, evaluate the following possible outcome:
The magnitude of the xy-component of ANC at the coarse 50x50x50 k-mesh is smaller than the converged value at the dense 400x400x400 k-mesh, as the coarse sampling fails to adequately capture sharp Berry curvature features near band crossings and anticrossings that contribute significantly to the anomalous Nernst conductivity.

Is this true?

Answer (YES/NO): NO